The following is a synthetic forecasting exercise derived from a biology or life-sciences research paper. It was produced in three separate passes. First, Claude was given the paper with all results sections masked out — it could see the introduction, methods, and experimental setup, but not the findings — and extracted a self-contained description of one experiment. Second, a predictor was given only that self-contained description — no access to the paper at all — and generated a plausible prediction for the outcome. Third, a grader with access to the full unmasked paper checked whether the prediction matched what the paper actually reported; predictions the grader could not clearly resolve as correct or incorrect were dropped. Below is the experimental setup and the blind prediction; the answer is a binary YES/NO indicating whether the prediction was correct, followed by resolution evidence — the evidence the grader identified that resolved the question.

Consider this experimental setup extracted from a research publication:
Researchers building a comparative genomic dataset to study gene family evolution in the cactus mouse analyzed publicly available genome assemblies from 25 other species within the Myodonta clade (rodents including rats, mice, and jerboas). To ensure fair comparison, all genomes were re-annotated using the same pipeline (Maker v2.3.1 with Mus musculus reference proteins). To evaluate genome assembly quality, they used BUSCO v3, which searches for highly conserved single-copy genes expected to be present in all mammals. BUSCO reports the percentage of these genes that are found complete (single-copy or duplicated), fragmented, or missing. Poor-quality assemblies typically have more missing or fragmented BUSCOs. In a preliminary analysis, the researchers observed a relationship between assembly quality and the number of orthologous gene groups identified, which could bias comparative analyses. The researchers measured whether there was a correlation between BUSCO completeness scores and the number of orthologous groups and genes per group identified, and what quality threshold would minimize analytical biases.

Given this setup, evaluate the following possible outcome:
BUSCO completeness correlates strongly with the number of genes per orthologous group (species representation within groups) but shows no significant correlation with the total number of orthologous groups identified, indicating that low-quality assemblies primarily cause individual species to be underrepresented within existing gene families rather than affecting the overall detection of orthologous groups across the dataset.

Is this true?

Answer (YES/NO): NO